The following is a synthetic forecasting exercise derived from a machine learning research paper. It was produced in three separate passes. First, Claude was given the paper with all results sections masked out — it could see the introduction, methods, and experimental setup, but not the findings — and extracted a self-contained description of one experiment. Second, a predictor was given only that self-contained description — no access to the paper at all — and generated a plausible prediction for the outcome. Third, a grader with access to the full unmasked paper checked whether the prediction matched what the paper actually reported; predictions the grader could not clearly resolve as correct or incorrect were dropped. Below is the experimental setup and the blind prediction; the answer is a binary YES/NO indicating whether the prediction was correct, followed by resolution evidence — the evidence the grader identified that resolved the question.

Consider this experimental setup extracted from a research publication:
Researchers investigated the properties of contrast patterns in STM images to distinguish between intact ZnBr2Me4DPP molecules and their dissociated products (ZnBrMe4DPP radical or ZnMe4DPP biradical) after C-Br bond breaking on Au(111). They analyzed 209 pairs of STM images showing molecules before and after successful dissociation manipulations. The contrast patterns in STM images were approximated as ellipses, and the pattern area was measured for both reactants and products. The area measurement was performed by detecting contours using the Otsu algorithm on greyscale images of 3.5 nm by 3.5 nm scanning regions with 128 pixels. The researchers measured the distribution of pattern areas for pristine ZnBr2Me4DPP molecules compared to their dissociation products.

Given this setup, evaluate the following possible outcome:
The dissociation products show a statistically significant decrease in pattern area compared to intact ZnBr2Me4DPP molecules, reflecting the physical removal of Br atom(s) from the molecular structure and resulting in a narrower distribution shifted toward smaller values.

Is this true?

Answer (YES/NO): NO